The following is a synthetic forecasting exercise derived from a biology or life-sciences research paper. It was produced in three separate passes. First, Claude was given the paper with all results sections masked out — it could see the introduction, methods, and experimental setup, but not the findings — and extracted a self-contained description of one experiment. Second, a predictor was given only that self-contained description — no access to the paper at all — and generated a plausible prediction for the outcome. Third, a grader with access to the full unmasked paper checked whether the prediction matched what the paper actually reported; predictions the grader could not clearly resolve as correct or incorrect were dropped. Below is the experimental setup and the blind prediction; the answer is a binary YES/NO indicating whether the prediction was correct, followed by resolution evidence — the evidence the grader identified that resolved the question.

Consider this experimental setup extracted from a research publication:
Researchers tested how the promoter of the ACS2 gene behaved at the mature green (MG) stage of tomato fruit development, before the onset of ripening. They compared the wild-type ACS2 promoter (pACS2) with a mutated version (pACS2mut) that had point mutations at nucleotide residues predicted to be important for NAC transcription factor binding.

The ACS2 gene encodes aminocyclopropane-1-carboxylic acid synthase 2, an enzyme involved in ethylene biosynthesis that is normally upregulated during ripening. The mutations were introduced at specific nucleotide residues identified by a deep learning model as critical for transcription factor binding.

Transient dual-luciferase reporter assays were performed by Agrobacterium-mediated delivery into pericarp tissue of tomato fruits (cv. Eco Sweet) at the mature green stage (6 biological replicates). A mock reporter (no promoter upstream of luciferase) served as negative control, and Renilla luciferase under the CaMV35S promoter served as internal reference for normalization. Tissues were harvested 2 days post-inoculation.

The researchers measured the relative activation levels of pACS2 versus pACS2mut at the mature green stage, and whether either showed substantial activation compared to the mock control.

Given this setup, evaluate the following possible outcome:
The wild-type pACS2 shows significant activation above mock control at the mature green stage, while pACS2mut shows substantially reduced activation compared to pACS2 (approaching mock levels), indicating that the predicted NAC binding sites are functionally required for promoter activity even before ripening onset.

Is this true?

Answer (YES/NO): NO